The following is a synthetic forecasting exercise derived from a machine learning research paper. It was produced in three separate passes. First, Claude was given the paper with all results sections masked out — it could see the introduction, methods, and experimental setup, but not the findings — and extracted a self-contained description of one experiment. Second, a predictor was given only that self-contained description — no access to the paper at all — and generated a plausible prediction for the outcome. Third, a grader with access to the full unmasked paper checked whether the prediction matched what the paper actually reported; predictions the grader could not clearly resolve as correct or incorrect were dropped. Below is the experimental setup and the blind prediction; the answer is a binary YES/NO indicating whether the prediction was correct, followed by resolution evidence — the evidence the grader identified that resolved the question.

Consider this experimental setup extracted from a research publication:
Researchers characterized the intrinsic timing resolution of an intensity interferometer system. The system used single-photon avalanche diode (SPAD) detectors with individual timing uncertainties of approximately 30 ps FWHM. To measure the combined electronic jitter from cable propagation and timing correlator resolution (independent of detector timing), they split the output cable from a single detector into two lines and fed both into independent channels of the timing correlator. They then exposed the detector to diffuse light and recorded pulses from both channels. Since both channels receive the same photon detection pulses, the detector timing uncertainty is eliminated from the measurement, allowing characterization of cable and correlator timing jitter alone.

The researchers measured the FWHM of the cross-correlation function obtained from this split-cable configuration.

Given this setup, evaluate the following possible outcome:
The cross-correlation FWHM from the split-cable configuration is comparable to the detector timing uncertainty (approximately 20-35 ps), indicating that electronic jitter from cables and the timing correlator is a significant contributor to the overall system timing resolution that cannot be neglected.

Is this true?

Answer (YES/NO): YES